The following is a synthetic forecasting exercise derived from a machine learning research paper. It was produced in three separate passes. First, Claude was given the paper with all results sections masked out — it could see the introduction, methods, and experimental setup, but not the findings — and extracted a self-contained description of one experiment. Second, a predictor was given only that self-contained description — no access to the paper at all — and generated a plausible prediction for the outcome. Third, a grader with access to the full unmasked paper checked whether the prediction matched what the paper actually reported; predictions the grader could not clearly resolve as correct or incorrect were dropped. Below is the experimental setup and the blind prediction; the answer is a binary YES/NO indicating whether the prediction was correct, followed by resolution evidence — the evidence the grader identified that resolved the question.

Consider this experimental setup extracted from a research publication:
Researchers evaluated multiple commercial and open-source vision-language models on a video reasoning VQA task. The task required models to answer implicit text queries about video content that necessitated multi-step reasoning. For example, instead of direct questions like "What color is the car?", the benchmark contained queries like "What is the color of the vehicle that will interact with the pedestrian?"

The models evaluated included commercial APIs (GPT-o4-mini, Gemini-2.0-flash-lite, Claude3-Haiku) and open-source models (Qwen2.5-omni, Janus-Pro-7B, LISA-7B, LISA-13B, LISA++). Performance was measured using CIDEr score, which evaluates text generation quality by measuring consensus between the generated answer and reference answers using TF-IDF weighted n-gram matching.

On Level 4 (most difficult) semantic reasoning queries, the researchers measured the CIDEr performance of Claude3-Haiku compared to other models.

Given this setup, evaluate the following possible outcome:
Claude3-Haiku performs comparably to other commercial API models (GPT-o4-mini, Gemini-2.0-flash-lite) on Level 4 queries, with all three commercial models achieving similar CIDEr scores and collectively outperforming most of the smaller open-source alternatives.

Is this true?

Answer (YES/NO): NO